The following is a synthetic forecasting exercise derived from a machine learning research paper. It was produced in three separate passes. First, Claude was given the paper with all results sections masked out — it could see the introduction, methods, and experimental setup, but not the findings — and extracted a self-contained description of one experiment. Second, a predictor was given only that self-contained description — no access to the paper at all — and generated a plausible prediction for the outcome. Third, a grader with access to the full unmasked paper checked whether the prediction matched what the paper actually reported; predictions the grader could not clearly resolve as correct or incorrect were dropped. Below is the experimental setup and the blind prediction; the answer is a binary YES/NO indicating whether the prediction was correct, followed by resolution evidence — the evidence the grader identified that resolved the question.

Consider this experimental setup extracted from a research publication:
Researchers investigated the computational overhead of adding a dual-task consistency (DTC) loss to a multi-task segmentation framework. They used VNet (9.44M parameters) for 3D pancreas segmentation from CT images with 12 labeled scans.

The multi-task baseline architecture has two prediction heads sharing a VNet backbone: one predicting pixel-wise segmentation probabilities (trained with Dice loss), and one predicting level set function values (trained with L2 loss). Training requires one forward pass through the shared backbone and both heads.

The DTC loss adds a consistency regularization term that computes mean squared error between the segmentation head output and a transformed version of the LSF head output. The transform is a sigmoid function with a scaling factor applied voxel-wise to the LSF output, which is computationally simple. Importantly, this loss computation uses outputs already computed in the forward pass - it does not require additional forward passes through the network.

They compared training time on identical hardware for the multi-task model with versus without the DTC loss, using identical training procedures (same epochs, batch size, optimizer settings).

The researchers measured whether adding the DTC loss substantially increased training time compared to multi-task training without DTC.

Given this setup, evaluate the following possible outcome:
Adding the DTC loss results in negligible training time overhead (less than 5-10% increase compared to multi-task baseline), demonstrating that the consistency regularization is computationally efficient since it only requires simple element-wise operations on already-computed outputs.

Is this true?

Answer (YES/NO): YES